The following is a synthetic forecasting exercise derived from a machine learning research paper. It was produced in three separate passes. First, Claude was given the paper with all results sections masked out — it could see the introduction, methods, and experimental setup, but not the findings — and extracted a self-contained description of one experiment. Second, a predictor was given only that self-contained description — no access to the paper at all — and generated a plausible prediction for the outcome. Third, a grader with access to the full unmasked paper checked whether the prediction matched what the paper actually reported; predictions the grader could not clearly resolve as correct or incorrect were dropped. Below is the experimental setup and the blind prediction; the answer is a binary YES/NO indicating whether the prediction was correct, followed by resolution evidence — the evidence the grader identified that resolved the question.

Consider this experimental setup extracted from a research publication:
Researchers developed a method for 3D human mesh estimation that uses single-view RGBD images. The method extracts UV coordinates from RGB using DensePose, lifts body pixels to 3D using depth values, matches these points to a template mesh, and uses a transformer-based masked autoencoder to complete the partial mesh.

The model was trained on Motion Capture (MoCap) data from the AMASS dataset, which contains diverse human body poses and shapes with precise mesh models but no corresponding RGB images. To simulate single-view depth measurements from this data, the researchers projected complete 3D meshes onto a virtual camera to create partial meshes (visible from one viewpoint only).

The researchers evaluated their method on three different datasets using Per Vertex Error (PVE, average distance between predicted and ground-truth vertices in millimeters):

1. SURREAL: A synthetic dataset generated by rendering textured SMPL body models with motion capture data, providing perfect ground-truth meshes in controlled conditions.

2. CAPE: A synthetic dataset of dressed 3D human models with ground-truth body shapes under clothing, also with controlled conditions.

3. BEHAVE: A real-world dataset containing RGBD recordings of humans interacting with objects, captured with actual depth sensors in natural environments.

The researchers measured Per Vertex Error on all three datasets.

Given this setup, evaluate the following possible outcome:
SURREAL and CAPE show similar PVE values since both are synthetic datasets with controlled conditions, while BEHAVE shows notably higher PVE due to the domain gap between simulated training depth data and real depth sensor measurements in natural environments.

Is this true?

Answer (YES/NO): NO